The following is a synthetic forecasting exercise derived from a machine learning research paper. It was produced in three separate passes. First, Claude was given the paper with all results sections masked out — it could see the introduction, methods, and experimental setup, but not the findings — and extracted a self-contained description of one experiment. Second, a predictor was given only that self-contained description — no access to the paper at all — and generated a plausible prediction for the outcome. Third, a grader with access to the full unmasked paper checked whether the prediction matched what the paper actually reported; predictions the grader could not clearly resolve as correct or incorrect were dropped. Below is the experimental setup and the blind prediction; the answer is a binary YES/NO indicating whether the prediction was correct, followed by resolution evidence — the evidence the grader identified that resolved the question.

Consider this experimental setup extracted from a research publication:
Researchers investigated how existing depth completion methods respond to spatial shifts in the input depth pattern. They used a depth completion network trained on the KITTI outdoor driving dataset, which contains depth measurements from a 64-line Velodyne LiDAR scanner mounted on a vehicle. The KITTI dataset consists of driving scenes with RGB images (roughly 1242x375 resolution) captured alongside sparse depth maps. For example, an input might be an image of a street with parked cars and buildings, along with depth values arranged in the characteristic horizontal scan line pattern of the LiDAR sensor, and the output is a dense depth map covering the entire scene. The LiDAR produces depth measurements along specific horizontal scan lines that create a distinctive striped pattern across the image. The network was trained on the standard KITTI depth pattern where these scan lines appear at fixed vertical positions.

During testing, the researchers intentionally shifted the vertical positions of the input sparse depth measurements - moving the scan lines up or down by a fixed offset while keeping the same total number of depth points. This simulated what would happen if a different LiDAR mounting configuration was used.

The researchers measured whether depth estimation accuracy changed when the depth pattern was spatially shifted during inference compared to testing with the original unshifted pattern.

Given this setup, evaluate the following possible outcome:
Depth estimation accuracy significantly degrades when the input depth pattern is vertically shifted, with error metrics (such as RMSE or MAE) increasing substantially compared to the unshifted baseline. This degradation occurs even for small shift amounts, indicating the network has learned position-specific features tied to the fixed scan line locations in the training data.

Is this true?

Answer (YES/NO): YES